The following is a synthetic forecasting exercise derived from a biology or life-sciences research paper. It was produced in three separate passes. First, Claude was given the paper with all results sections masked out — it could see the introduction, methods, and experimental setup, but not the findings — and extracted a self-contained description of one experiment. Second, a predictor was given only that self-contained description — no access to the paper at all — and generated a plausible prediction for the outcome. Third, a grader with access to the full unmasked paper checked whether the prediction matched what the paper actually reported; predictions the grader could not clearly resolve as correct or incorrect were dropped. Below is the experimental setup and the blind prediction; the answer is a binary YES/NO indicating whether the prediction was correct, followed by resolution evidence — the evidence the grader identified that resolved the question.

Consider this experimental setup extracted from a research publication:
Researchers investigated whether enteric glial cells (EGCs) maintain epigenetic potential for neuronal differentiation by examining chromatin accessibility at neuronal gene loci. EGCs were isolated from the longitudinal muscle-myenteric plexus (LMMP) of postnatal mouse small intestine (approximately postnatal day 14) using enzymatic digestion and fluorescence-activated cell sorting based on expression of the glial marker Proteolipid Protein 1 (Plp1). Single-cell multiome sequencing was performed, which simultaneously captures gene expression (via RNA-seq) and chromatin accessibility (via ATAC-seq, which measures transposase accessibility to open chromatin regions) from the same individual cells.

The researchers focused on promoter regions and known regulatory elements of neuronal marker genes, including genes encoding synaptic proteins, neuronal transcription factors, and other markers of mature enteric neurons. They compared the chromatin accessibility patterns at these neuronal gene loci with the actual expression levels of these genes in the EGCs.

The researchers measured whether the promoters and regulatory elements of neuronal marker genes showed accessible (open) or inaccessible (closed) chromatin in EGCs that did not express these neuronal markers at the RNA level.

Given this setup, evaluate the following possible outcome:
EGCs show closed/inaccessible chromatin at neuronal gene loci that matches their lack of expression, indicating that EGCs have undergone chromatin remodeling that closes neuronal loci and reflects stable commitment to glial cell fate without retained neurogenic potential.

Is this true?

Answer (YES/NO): NO